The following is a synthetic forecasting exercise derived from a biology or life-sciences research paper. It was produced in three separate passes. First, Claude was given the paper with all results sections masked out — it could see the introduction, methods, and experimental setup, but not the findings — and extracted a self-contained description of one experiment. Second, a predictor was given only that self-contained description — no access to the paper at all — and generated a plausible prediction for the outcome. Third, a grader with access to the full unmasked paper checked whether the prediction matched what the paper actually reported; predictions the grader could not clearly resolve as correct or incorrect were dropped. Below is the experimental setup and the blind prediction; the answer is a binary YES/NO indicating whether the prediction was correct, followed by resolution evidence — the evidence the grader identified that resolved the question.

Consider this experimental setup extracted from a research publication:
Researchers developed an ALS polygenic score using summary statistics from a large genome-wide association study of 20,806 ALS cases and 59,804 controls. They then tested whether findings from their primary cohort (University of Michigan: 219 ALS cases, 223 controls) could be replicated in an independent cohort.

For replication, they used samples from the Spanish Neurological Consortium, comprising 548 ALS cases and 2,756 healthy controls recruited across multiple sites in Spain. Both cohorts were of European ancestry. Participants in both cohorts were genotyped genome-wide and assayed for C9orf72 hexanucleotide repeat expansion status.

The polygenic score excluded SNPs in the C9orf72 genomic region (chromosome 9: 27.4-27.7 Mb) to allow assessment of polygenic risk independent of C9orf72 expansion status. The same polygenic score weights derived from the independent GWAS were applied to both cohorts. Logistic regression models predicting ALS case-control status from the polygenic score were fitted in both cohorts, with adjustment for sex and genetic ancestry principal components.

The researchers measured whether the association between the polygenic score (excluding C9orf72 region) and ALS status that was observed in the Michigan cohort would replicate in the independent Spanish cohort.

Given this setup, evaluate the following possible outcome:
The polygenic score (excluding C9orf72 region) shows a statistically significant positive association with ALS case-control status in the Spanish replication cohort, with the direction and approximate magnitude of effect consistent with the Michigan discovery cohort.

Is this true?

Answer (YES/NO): YES